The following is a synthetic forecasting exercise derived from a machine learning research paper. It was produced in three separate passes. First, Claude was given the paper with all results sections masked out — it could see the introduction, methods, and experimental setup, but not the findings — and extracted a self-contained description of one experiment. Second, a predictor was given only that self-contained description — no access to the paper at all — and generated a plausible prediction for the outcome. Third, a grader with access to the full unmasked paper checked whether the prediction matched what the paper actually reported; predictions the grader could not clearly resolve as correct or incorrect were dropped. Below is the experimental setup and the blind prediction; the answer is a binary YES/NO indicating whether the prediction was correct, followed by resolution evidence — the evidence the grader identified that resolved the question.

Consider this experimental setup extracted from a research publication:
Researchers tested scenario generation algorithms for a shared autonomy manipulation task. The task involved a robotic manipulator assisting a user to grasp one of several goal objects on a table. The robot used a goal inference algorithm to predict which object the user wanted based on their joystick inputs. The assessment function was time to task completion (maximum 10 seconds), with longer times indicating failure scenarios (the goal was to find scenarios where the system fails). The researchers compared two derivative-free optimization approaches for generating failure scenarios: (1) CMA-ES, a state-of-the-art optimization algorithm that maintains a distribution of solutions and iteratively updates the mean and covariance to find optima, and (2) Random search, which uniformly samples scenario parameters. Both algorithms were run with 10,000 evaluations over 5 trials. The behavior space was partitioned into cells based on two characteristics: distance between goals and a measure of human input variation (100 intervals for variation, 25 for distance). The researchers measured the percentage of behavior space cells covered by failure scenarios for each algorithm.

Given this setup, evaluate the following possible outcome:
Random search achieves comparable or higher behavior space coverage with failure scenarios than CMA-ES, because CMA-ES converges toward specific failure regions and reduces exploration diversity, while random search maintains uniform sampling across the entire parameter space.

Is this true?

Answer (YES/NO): YES